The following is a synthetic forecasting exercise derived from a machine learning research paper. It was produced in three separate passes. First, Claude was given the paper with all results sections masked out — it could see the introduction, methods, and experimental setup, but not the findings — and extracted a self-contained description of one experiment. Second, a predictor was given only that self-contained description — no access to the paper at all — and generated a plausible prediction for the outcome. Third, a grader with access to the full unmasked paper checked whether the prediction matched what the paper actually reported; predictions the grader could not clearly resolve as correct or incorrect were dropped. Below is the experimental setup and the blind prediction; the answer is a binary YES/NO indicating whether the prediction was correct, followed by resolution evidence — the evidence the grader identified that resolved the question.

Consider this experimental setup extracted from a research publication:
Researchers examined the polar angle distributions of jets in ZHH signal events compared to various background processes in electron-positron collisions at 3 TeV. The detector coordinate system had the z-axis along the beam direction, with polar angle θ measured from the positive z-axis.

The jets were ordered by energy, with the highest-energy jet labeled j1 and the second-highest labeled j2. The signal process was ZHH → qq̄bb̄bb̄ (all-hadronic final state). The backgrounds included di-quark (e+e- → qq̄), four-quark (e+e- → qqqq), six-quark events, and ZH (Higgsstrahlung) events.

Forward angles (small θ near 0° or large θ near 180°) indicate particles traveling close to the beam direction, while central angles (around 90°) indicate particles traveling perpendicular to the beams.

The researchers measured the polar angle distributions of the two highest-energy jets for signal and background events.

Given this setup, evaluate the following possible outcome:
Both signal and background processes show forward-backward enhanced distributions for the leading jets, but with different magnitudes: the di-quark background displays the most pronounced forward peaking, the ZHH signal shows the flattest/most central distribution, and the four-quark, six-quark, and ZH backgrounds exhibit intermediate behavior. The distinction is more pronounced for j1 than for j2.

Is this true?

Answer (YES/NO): NO